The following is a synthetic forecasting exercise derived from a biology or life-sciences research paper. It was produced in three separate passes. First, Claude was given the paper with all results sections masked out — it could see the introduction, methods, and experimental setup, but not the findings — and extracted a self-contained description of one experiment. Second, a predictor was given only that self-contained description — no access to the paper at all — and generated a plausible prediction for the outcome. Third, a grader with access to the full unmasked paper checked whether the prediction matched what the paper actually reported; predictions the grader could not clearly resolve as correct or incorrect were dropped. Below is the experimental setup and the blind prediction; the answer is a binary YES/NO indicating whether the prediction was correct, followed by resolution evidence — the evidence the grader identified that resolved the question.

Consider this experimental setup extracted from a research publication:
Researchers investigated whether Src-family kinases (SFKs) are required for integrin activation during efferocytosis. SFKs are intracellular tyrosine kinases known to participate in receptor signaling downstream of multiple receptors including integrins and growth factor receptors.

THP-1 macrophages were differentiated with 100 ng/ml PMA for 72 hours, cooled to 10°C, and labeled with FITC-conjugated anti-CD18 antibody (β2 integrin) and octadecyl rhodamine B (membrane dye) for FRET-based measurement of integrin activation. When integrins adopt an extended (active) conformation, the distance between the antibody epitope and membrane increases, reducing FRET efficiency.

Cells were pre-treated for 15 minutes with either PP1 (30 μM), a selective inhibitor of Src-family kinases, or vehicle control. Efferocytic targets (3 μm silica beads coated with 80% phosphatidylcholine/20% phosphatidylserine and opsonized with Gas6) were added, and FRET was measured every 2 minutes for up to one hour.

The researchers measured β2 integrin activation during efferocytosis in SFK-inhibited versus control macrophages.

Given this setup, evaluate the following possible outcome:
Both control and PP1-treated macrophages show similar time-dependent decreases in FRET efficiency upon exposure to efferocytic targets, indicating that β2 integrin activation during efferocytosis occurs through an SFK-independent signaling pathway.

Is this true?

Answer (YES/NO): YES